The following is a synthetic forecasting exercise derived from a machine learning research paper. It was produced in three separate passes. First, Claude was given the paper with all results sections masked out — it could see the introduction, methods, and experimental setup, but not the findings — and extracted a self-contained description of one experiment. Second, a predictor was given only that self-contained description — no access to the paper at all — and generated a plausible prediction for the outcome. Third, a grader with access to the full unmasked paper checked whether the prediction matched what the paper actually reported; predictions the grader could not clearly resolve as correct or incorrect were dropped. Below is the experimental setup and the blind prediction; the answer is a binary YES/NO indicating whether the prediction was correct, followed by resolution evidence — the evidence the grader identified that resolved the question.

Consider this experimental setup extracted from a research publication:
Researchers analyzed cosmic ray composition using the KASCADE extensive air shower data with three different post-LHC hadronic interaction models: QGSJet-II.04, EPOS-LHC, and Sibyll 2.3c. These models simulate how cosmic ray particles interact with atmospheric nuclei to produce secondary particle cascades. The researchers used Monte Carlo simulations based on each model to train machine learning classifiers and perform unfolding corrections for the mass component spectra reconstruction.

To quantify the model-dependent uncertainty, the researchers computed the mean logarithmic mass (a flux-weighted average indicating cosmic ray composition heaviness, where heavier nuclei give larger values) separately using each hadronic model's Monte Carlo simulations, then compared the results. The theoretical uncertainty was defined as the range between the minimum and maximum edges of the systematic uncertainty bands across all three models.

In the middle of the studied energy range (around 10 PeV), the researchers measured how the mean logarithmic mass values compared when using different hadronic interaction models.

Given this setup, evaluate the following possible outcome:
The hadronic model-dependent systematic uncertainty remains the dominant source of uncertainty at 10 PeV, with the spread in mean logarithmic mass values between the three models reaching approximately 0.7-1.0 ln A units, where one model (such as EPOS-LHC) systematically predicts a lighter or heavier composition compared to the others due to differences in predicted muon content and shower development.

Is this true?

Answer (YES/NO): YES